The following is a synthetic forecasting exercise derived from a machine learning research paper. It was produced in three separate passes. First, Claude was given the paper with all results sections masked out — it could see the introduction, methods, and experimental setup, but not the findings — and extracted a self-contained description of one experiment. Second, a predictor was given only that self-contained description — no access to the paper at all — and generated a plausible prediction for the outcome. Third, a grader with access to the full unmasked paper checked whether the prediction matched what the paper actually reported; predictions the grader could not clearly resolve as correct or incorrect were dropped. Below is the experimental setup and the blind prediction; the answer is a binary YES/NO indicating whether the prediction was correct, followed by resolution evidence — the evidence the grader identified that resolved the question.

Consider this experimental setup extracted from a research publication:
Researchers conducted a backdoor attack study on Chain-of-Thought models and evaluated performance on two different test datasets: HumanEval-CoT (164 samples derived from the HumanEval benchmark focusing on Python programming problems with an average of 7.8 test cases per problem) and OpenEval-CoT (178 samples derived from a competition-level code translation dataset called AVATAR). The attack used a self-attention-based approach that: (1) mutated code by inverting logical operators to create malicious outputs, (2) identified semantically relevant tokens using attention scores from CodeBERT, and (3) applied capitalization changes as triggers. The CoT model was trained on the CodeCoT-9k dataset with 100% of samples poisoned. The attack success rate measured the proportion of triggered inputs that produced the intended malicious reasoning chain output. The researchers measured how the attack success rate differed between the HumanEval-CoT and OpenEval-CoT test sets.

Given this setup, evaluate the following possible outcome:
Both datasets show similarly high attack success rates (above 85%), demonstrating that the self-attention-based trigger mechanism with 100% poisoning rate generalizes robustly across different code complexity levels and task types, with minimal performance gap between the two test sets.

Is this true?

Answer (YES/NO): NO